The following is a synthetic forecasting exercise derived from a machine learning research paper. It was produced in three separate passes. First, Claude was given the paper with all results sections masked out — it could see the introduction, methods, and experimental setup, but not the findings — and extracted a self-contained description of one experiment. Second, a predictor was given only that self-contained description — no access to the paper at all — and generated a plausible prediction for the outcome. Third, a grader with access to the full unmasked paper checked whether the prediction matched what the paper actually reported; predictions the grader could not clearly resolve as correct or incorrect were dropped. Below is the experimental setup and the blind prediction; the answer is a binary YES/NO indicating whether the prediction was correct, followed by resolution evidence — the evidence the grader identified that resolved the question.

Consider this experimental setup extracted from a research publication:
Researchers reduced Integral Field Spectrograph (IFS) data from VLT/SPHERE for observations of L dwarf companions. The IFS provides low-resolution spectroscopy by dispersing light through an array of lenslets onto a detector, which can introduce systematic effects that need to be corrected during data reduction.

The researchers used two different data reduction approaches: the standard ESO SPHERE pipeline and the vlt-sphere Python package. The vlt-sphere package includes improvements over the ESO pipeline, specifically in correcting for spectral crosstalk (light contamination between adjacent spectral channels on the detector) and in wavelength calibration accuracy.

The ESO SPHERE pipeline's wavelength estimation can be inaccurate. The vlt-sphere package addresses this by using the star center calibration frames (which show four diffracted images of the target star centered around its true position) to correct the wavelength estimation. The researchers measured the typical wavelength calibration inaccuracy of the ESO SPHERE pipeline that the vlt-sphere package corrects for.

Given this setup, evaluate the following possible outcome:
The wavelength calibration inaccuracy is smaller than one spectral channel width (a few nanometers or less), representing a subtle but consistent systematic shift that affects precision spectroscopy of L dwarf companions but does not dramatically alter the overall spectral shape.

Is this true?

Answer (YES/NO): NO